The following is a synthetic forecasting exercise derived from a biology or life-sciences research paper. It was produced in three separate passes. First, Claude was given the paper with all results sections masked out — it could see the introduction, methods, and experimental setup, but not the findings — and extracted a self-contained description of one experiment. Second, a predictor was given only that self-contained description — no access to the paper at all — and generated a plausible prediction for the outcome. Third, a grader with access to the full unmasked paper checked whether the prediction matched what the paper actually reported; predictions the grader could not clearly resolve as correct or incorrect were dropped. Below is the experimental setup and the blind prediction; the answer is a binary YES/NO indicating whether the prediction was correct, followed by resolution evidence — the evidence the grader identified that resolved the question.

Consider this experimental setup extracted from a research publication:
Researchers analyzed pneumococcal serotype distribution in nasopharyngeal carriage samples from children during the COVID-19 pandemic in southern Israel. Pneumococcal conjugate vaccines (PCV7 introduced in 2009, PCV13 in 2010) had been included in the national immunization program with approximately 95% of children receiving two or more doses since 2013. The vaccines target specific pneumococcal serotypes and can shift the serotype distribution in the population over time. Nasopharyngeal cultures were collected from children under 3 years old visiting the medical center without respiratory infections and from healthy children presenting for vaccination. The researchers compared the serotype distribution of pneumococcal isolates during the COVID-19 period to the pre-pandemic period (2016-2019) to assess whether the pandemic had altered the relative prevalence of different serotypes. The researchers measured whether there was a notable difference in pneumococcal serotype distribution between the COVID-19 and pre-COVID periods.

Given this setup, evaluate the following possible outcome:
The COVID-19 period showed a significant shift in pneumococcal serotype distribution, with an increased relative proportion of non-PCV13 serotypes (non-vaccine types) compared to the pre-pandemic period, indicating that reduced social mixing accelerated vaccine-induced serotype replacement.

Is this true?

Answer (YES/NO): NO